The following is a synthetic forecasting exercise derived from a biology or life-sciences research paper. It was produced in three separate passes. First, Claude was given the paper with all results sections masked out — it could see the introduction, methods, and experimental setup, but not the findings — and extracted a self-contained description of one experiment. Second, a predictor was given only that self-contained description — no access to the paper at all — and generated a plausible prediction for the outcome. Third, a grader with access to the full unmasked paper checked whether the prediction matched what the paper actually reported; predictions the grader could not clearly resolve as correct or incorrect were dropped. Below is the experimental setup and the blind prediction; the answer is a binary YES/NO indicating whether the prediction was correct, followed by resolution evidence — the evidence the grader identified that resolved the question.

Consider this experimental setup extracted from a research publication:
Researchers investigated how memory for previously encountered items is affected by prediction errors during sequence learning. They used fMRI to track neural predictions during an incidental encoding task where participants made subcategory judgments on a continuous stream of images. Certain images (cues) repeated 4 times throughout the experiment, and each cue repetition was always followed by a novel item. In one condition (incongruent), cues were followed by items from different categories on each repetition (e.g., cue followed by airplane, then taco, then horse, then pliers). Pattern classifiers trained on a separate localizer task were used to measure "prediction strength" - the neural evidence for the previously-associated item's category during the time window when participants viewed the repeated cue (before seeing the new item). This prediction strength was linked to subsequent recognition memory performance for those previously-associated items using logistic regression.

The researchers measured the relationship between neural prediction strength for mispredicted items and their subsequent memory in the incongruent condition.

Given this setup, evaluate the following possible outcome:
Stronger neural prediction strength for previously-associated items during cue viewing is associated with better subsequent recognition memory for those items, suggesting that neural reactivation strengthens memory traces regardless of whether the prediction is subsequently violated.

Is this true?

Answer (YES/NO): NO